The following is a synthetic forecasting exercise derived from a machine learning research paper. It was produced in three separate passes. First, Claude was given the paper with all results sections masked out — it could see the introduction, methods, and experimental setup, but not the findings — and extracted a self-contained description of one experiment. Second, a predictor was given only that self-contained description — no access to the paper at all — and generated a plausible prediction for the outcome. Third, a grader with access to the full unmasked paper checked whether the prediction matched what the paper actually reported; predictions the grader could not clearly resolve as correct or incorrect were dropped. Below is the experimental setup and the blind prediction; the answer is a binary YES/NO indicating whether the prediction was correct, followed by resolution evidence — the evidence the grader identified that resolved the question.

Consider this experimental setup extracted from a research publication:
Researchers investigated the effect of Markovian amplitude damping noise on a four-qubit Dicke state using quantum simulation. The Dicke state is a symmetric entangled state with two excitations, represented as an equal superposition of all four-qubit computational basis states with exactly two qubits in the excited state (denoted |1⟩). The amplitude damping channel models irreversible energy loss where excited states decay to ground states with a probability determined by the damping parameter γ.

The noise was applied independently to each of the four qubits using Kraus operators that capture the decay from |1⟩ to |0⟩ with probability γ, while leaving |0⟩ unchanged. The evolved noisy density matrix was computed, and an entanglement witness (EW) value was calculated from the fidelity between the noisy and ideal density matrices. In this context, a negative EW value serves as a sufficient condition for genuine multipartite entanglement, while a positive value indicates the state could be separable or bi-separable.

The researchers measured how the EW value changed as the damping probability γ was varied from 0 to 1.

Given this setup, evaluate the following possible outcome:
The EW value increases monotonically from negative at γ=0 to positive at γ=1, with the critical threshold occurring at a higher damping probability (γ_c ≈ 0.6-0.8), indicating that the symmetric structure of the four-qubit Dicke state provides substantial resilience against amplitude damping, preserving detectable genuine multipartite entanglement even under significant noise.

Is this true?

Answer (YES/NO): NO